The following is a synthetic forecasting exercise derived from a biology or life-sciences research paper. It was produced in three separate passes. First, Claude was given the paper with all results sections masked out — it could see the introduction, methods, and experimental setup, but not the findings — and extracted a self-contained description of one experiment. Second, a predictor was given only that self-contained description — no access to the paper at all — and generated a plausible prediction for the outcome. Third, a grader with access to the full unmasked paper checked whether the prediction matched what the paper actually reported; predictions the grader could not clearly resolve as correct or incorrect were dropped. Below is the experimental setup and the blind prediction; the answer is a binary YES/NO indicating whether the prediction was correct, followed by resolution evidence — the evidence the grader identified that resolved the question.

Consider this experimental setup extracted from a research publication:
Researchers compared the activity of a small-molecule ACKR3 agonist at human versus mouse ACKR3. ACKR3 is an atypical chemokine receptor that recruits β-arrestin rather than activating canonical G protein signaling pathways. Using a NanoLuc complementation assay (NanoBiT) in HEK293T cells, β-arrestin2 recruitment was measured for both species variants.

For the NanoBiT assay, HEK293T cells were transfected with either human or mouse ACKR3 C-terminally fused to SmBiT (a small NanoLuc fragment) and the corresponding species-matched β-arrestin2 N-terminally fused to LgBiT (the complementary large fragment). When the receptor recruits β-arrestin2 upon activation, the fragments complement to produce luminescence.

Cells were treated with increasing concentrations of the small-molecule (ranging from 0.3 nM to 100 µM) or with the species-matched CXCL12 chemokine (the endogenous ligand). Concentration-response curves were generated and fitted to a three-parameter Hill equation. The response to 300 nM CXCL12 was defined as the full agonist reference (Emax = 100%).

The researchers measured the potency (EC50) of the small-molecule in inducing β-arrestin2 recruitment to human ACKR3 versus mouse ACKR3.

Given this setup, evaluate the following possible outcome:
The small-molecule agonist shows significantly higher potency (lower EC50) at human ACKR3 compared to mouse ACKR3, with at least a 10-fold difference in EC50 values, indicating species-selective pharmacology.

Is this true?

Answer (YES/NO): NO